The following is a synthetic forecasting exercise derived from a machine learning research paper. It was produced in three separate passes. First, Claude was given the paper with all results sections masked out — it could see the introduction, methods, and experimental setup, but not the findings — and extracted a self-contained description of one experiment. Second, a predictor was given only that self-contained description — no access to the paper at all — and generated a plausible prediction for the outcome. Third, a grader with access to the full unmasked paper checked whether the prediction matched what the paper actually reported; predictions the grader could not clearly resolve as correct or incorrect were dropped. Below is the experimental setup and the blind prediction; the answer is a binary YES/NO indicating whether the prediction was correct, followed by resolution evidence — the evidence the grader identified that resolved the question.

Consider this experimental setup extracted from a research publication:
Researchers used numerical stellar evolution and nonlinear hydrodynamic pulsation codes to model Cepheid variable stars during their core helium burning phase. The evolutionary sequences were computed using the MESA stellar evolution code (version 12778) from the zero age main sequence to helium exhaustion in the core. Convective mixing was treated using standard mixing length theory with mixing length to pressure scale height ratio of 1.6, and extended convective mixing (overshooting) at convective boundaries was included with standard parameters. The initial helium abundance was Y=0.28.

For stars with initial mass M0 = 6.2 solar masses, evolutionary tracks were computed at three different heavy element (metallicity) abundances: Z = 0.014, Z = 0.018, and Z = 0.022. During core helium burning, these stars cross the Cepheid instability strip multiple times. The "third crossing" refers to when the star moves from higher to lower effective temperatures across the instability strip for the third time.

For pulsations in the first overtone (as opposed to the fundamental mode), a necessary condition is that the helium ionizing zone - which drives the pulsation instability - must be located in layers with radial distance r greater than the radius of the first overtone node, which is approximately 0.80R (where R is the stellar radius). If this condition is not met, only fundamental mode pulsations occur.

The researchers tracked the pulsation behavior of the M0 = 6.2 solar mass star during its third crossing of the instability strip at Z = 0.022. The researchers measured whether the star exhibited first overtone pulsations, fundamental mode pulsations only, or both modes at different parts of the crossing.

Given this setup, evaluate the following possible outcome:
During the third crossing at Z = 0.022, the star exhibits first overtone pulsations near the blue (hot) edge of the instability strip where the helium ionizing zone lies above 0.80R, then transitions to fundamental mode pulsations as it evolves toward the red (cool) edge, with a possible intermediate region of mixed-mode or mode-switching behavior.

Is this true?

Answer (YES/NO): NO